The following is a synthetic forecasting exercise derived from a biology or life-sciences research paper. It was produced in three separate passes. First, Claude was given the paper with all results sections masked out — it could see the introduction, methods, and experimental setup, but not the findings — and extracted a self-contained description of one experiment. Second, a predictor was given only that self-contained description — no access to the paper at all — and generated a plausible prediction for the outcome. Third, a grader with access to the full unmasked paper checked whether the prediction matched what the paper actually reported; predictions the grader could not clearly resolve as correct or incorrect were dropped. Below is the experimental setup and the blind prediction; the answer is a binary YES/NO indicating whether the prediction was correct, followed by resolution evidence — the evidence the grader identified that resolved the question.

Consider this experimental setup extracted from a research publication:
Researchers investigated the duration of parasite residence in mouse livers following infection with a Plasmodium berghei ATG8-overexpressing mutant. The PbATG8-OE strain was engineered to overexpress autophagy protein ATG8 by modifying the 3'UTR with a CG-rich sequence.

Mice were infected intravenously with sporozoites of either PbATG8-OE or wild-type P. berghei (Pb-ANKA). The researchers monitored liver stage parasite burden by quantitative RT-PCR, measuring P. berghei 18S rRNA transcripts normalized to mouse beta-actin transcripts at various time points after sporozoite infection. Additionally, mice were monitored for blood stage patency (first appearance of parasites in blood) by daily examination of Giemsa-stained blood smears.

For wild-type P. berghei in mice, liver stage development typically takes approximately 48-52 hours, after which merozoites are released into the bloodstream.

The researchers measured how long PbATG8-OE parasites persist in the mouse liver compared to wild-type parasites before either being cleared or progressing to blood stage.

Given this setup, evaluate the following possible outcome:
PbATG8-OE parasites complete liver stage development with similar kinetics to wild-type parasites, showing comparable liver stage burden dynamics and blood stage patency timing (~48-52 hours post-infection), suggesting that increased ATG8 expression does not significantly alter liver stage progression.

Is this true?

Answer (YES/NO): NO